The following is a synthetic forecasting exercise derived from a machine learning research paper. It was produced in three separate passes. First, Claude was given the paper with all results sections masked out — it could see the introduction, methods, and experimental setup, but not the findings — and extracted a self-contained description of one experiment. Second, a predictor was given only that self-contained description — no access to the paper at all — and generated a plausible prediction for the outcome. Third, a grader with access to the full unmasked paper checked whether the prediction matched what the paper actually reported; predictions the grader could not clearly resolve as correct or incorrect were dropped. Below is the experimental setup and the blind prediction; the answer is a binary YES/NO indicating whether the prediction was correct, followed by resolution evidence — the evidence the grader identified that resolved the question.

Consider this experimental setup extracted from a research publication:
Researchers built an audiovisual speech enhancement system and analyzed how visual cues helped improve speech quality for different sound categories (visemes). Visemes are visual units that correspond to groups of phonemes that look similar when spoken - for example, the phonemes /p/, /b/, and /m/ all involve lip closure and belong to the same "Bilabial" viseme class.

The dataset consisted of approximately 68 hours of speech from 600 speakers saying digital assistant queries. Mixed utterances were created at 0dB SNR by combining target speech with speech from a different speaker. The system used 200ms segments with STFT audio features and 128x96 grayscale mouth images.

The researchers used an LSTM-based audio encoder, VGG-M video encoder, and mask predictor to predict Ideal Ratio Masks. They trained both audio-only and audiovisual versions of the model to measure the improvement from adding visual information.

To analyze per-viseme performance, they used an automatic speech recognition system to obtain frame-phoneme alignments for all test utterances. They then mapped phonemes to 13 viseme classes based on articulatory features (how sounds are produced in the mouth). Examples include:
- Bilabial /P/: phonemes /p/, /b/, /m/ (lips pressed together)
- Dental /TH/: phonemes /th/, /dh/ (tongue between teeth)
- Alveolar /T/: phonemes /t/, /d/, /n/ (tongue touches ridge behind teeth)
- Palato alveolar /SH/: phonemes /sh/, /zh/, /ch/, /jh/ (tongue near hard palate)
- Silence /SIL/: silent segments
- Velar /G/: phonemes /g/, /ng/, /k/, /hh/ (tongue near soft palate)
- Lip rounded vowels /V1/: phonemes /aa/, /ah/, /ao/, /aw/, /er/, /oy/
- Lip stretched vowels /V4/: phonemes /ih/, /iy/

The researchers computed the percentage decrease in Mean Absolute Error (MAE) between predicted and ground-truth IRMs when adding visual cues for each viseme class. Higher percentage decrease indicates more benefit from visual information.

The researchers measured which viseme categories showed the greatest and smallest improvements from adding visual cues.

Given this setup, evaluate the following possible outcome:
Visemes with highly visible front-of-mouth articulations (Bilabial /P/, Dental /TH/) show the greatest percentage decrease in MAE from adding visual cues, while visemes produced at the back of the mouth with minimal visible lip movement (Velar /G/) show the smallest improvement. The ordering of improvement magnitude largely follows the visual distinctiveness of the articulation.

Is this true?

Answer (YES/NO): NO